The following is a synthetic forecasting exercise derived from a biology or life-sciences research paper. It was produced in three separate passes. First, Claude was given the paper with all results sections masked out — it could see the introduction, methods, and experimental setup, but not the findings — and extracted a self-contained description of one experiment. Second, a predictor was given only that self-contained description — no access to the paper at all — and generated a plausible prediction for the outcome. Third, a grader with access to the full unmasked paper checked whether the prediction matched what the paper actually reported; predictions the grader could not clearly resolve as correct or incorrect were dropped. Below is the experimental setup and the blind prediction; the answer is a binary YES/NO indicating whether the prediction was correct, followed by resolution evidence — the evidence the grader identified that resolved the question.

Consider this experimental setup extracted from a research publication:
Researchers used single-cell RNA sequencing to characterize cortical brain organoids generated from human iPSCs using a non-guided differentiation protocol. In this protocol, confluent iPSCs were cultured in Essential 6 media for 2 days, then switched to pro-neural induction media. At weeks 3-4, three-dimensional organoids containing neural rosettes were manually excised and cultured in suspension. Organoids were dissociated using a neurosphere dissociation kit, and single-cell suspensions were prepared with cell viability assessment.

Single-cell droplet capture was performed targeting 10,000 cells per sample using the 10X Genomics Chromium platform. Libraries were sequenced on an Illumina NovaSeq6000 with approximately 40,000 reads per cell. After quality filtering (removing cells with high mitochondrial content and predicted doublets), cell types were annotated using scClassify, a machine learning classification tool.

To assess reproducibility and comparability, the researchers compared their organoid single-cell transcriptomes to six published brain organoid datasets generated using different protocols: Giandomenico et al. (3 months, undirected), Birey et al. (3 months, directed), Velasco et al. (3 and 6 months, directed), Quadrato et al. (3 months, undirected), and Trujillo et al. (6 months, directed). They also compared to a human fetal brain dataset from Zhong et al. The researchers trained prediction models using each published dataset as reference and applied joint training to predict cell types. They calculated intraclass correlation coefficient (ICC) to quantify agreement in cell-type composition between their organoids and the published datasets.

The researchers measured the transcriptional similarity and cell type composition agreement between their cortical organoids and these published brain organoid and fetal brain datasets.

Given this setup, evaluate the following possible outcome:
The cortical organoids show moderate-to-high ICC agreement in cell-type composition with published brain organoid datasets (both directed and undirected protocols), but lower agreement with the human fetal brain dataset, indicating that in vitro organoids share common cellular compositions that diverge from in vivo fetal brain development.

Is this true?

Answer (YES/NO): NO